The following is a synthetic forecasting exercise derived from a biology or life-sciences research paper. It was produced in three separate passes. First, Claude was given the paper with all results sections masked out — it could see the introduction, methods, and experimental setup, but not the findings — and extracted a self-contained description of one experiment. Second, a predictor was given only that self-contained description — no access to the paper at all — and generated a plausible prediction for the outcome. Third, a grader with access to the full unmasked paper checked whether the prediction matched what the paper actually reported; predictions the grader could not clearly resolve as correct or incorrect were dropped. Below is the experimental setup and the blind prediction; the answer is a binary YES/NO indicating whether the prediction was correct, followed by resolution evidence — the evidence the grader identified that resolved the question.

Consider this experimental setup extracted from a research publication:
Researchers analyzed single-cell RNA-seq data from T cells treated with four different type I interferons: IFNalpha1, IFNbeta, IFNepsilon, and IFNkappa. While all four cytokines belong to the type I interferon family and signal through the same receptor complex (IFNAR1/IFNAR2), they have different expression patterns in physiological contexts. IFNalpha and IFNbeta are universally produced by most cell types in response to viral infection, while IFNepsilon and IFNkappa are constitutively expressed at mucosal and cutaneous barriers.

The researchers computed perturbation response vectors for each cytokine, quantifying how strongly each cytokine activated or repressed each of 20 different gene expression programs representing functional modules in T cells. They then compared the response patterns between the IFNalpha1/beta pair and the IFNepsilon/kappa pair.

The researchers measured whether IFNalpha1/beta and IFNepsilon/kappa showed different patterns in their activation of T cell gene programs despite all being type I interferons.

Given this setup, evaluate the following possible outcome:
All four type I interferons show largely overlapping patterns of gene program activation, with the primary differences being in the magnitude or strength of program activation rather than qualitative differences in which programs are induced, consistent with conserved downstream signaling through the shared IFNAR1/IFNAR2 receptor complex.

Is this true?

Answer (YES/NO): YES